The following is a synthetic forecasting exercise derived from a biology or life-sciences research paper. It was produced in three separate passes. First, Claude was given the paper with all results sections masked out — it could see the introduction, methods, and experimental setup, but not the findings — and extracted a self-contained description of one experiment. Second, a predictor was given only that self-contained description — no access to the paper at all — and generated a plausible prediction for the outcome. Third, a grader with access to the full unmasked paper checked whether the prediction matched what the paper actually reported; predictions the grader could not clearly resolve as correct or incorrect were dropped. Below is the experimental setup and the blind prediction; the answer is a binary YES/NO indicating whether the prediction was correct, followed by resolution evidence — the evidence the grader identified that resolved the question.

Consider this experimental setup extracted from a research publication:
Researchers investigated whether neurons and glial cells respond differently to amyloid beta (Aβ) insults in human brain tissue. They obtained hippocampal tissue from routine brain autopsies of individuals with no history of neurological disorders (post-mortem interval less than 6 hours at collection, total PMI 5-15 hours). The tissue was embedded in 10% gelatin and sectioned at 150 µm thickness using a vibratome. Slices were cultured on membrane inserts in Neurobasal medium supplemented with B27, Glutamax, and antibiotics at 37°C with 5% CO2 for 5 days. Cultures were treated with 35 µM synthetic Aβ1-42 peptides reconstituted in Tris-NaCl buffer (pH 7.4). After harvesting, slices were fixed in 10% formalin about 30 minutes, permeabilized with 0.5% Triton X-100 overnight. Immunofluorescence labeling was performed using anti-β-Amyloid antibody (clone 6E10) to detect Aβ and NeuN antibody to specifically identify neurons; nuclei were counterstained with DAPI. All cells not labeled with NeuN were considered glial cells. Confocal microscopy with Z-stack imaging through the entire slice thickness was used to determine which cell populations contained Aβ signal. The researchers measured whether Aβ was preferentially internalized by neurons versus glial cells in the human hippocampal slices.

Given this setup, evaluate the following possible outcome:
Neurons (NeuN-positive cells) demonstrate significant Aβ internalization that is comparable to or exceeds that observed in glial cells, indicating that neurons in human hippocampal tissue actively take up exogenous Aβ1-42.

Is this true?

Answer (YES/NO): YES